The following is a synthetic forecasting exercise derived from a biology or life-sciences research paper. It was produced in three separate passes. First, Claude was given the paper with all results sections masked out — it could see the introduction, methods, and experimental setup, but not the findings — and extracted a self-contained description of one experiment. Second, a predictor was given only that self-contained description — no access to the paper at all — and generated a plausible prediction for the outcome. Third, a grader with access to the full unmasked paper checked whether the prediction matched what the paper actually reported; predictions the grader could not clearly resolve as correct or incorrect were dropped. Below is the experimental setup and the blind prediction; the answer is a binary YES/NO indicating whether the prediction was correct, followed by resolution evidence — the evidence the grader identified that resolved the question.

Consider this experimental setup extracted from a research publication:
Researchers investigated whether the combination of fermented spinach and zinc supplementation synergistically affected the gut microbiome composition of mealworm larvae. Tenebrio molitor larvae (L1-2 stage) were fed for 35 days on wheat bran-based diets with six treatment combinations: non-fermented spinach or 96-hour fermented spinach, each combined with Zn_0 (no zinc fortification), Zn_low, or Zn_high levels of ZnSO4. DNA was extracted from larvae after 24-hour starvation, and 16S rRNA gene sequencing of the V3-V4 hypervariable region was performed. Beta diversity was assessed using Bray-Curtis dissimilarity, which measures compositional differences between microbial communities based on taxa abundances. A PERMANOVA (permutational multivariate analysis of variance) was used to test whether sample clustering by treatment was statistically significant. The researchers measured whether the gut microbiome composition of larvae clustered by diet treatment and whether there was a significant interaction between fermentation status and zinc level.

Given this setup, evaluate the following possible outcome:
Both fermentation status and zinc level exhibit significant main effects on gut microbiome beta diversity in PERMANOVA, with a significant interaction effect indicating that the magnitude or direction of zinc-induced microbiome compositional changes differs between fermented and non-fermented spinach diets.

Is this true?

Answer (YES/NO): YES